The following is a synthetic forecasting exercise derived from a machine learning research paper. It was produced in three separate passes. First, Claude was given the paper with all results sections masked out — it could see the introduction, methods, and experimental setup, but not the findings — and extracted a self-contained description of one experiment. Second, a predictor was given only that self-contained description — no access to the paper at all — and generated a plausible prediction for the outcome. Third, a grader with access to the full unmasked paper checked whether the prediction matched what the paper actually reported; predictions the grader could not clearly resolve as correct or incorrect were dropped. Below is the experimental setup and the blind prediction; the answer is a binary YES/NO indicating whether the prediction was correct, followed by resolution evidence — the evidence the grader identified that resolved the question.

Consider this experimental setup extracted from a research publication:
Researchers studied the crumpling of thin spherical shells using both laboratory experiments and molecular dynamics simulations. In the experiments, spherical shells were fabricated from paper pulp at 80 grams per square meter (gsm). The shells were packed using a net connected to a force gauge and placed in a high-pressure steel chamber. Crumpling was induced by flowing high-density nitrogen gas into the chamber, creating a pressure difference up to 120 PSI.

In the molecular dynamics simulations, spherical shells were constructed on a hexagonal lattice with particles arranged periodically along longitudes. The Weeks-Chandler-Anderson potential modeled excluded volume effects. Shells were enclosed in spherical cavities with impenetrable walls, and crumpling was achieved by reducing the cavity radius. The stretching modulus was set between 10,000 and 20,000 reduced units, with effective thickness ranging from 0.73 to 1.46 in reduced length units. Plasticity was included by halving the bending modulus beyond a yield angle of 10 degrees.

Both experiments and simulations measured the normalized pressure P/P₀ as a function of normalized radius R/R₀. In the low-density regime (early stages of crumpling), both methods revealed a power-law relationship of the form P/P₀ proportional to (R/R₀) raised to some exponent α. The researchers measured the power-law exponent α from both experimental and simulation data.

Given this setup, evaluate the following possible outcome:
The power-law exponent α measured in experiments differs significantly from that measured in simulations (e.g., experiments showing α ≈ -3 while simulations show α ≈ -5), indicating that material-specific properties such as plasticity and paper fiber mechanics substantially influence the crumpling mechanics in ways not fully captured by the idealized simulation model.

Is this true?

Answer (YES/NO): NO